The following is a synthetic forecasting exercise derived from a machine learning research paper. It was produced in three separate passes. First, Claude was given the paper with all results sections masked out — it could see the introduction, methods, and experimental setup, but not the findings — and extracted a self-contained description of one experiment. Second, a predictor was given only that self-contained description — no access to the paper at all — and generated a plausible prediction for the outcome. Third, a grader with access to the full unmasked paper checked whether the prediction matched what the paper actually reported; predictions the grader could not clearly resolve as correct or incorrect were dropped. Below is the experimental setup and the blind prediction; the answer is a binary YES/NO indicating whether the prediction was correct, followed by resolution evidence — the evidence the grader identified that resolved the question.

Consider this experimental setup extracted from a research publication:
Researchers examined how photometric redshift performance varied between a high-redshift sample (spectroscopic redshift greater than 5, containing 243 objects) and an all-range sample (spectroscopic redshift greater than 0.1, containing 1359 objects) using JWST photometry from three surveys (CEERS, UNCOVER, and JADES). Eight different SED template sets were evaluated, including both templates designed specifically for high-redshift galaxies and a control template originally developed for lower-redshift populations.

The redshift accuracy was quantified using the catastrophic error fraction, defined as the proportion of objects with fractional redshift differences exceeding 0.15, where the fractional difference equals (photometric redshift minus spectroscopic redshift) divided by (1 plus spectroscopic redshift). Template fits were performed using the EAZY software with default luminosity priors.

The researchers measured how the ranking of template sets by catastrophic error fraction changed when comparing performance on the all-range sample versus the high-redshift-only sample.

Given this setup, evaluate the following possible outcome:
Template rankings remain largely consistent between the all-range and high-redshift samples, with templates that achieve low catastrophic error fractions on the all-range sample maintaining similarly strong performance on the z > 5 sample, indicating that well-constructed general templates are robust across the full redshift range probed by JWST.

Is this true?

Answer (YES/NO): NO